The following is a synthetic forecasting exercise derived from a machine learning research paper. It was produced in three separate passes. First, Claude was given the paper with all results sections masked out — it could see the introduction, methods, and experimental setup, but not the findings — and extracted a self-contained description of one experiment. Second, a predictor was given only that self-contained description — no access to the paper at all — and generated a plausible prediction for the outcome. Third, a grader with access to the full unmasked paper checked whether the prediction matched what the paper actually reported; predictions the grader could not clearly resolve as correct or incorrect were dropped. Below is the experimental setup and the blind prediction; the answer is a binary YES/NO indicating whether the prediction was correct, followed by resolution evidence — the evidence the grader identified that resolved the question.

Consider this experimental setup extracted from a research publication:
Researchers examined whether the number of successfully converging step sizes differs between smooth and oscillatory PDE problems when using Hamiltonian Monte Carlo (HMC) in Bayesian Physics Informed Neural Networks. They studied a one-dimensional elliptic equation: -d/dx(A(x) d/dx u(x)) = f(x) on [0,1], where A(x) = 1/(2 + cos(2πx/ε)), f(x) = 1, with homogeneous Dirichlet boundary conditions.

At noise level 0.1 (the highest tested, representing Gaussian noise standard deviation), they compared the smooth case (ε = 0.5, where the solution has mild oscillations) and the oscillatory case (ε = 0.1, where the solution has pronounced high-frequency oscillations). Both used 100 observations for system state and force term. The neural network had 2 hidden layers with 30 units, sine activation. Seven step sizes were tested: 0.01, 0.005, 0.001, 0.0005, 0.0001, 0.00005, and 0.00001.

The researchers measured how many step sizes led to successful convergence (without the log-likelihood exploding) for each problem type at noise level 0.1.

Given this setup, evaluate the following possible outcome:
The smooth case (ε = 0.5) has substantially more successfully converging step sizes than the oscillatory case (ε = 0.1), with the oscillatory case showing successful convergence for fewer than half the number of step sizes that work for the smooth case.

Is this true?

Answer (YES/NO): NO